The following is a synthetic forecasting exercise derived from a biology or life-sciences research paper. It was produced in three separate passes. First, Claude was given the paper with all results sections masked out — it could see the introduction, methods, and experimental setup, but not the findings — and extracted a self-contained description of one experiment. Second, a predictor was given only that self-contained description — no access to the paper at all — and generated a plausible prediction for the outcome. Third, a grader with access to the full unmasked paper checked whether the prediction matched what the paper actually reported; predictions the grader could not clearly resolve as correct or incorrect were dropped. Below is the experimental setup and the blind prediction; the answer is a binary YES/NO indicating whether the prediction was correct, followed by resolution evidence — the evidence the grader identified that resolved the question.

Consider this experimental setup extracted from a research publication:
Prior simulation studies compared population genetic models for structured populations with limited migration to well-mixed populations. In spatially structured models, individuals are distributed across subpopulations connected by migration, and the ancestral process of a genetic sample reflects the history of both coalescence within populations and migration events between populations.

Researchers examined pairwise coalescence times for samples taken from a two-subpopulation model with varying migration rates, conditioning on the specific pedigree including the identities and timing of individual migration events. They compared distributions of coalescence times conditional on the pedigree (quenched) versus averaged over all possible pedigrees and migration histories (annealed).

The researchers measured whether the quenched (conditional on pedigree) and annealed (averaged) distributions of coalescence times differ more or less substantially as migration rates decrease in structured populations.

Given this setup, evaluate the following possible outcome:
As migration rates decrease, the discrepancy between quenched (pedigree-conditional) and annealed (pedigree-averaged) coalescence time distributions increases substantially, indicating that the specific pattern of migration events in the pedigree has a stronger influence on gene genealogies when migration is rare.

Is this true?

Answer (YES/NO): YES